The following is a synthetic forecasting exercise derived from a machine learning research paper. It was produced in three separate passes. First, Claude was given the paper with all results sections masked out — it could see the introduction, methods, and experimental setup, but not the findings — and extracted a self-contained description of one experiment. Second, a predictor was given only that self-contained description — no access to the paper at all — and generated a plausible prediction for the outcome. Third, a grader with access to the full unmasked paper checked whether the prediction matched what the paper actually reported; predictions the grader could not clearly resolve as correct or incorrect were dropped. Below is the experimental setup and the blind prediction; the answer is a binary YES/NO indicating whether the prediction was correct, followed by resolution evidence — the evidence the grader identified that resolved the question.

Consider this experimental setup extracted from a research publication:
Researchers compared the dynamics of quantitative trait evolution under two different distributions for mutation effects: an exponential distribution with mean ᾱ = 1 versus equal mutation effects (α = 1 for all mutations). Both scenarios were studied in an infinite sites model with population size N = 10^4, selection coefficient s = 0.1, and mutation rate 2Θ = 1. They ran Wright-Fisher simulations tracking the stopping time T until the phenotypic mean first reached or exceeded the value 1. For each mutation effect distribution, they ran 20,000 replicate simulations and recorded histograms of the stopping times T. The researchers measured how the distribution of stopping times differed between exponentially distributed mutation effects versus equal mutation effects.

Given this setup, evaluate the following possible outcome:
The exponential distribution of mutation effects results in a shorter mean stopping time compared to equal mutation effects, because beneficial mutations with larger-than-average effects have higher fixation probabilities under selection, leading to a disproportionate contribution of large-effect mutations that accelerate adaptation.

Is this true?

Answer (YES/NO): YES